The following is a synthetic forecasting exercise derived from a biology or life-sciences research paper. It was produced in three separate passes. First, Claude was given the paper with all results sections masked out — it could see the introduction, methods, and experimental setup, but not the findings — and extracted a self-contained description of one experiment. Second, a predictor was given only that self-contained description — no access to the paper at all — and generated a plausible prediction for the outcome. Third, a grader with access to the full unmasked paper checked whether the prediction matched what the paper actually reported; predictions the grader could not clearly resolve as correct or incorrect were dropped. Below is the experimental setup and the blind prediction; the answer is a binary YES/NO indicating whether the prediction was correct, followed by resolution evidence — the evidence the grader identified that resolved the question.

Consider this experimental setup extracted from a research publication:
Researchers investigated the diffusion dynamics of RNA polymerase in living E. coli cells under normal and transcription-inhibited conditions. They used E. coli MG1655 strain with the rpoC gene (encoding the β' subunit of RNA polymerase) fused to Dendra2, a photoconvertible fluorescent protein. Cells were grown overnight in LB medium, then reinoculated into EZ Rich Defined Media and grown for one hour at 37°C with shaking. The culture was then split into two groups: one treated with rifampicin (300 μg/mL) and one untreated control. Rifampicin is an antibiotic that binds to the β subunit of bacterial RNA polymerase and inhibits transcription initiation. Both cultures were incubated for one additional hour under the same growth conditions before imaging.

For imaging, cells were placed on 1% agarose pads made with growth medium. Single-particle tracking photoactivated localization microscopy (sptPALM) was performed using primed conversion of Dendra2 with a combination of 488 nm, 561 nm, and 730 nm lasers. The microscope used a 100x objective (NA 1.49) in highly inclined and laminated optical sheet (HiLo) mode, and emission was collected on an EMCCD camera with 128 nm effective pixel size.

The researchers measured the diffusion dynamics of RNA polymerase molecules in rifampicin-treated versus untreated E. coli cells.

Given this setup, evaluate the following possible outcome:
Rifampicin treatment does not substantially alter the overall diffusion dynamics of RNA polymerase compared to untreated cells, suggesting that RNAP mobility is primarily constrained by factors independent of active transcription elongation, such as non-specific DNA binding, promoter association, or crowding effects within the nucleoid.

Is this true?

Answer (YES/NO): NO